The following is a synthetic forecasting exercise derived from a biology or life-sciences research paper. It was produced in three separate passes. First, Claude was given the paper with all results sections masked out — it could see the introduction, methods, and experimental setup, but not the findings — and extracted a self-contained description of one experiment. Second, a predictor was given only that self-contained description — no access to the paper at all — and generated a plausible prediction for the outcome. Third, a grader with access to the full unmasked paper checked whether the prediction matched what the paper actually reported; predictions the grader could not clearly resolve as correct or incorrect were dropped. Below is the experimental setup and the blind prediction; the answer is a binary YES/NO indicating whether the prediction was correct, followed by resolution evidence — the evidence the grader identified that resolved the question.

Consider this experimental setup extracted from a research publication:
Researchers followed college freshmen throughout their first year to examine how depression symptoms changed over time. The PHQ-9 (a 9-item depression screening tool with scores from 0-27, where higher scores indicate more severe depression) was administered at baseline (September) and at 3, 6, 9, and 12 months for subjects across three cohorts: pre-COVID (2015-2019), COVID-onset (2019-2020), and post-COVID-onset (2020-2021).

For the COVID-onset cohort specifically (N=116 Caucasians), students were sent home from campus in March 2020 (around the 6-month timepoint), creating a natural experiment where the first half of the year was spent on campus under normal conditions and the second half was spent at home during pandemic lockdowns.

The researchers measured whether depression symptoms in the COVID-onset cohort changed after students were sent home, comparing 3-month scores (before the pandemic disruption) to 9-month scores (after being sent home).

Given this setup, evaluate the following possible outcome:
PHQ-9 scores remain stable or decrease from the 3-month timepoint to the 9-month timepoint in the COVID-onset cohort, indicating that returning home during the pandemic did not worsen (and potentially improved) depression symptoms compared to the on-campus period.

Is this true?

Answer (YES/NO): NO